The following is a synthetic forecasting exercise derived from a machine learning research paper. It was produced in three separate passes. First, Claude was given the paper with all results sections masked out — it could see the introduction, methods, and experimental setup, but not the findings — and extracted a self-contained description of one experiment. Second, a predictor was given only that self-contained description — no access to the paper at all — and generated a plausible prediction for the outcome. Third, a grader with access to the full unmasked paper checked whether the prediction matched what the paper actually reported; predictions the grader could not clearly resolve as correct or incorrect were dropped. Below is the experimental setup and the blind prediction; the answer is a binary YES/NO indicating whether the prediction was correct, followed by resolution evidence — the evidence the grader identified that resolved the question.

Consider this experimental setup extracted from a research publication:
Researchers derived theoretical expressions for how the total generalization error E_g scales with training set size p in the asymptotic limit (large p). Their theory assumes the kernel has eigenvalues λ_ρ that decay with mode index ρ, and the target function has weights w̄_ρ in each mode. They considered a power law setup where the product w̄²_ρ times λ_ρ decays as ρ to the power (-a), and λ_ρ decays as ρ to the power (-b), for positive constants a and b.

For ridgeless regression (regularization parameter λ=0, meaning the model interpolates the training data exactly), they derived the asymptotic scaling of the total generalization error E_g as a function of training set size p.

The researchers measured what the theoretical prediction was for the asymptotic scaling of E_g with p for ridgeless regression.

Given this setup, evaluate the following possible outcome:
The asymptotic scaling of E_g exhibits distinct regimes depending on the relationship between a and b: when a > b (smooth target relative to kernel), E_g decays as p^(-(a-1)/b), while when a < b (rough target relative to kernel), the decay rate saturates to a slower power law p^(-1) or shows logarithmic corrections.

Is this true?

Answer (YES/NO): NO